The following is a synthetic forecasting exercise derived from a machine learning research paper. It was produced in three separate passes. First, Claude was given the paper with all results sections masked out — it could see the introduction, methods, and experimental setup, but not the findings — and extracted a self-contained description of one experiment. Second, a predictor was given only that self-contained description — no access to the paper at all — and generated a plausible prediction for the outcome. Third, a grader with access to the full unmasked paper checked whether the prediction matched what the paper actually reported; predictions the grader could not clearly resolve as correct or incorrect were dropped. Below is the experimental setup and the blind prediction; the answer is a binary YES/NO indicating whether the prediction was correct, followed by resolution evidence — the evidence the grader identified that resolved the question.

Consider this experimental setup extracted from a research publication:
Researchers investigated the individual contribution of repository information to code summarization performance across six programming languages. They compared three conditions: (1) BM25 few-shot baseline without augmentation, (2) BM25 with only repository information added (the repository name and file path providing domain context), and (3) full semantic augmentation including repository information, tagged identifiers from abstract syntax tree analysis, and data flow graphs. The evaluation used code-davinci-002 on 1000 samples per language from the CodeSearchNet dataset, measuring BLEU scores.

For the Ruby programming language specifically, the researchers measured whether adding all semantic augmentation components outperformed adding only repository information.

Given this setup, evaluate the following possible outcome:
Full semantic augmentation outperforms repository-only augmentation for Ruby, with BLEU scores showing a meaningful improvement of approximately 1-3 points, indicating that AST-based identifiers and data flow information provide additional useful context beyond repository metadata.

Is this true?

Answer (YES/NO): NO